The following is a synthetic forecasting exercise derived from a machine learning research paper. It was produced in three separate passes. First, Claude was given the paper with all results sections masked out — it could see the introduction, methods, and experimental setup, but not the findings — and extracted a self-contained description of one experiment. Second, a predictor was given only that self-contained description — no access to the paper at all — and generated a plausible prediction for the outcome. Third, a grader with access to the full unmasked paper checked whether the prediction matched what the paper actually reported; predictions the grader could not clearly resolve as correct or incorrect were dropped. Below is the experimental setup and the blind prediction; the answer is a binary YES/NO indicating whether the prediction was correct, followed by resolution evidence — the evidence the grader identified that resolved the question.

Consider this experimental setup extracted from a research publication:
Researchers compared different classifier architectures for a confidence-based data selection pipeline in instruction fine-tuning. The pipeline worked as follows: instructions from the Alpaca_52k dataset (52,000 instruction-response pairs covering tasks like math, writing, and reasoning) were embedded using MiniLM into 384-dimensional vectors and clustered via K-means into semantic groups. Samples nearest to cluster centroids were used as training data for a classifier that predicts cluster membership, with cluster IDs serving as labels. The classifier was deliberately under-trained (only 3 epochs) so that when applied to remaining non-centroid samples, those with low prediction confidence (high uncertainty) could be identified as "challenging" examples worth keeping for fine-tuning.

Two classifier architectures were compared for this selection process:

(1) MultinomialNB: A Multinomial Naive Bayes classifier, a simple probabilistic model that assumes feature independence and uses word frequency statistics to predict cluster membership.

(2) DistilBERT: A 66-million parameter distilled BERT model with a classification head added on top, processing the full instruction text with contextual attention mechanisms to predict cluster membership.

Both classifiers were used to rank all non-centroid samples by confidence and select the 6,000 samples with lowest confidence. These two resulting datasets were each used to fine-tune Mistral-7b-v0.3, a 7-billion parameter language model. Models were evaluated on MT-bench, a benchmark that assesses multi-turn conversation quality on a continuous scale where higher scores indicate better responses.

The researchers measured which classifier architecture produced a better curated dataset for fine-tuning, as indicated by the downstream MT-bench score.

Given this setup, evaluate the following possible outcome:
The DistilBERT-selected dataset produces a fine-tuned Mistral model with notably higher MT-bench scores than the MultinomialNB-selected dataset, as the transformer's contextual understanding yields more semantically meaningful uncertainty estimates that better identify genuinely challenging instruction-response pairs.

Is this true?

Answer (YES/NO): NO